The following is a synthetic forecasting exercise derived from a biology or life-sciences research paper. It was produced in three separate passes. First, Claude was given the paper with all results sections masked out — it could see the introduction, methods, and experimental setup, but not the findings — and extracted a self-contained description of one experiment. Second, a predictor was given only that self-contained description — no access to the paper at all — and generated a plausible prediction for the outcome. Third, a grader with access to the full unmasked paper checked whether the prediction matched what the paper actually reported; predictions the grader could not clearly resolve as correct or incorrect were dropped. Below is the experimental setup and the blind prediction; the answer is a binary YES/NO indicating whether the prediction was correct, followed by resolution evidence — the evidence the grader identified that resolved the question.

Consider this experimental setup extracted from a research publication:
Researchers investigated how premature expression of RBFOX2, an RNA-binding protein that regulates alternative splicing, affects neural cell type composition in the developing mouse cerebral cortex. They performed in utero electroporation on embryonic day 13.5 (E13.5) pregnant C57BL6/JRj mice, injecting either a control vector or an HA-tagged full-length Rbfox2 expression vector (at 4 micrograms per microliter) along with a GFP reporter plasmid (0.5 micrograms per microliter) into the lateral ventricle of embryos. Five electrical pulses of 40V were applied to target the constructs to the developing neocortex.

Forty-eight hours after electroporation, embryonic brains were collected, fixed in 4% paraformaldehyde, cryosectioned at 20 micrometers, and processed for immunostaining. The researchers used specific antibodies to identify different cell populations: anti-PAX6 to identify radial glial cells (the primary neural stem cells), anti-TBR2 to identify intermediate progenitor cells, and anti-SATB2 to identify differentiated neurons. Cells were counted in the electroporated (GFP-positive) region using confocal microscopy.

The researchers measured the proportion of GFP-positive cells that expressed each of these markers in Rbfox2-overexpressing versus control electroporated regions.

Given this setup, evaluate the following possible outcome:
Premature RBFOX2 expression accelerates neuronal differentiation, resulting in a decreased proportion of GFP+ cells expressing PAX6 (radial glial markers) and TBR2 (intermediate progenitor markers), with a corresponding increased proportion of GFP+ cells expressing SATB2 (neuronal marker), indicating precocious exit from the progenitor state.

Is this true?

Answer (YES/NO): NO